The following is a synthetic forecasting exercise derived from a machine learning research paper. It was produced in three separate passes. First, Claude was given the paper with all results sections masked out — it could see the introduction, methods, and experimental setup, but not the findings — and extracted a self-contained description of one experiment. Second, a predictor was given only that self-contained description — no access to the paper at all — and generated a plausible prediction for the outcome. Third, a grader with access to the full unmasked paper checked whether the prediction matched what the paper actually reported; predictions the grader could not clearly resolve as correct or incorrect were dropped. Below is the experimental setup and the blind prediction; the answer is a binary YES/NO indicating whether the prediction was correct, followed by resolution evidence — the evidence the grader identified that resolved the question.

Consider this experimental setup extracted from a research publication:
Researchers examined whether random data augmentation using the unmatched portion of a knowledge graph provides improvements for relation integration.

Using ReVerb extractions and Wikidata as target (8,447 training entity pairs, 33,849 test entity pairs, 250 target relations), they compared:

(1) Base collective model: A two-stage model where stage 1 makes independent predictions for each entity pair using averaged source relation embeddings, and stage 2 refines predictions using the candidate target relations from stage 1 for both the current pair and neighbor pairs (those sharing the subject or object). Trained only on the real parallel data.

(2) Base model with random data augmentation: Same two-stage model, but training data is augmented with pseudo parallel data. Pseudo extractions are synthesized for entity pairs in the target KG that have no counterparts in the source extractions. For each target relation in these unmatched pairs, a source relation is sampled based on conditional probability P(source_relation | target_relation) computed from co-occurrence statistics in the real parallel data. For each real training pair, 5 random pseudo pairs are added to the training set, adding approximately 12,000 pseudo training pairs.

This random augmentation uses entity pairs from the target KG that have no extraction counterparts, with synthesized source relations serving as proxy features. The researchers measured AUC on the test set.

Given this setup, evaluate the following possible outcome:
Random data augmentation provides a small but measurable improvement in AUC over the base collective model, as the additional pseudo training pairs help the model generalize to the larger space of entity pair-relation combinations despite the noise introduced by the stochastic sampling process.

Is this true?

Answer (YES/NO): YES